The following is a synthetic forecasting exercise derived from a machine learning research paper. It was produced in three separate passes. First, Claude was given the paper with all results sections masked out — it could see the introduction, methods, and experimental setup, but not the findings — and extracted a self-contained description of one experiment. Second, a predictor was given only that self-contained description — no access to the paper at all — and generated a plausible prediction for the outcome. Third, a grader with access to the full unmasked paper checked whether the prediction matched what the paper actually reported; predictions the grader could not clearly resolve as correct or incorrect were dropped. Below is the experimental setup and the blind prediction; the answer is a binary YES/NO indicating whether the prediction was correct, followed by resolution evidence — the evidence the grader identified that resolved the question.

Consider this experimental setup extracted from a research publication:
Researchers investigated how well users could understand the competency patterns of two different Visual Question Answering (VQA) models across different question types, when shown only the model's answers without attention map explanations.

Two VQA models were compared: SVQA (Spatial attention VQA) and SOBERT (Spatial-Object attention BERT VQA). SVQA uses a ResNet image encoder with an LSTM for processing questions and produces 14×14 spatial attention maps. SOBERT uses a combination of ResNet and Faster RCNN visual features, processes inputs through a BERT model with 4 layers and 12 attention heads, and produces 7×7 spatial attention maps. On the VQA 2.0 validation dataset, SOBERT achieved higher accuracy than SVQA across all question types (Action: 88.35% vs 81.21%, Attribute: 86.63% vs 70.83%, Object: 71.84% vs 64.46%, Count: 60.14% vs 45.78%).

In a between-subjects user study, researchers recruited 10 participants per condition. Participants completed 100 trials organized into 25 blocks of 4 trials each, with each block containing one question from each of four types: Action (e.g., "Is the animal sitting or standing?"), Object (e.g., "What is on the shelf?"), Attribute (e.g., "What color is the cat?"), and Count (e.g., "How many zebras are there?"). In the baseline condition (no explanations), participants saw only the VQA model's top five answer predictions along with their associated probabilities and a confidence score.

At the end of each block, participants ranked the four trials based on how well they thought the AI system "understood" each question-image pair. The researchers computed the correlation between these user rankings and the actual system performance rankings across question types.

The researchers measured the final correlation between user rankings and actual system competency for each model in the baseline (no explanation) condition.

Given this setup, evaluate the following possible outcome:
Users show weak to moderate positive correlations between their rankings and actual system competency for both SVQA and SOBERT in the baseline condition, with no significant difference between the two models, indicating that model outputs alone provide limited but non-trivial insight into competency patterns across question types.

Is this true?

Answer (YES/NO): NO